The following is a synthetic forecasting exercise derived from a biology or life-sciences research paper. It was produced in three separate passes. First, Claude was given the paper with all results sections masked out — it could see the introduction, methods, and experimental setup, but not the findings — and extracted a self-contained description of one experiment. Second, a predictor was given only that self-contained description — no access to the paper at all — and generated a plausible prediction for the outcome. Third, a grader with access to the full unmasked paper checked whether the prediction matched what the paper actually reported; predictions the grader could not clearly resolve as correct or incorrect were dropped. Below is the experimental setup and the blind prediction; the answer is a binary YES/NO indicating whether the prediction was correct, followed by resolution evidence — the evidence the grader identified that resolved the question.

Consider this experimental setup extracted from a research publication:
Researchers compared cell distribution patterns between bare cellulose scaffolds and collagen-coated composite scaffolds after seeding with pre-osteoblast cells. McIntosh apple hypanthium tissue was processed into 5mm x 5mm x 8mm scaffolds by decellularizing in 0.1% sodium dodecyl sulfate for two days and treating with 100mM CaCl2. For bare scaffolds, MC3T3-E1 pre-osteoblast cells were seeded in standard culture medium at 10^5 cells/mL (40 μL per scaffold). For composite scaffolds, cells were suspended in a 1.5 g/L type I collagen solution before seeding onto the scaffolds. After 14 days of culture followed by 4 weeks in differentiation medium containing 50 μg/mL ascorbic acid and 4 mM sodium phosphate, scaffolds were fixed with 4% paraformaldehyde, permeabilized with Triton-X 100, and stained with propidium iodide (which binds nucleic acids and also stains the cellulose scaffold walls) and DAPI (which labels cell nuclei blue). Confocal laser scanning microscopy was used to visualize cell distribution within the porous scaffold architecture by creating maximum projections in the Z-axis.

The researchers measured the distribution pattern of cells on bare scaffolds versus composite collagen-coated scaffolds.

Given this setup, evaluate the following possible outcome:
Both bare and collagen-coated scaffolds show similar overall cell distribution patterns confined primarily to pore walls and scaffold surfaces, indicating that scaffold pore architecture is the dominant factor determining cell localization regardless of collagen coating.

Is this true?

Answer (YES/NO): NO